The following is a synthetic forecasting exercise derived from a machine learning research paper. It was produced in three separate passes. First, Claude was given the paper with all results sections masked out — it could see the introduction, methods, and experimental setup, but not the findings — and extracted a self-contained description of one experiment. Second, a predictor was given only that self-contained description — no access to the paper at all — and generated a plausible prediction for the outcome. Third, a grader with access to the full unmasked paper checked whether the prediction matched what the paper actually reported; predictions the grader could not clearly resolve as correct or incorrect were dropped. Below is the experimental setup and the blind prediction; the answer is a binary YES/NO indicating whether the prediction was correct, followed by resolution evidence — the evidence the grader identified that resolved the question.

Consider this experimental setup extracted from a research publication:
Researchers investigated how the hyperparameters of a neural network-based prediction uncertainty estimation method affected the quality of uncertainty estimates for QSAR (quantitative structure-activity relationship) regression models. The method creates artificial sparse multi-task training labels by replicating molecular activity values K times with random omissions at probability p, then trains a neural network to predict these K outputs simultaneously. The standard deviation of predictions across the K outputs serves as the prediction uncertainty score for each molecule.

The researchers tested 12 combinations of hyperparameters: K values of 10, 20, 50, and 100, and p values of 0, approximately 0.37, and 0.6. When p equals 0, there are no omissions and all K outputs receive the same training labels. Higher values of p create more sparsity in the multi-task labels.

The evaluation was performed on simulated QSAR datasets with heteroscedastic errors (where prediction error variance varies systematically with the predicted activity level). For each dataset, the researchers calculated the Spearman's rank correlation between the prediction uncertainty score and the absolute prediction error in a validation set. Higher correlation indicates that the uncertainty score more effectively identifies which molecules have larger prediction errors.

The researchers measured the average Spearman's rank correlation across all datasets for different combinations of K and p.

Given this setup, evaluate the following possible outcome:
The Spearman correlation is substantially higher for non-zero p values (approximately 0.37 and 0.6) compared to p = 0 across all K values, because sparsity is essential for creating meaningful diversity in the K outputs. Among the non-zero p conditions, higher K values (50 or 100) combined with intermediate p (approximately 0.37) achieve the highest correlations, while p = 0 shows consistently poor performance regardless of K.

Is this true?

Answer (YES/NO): NO